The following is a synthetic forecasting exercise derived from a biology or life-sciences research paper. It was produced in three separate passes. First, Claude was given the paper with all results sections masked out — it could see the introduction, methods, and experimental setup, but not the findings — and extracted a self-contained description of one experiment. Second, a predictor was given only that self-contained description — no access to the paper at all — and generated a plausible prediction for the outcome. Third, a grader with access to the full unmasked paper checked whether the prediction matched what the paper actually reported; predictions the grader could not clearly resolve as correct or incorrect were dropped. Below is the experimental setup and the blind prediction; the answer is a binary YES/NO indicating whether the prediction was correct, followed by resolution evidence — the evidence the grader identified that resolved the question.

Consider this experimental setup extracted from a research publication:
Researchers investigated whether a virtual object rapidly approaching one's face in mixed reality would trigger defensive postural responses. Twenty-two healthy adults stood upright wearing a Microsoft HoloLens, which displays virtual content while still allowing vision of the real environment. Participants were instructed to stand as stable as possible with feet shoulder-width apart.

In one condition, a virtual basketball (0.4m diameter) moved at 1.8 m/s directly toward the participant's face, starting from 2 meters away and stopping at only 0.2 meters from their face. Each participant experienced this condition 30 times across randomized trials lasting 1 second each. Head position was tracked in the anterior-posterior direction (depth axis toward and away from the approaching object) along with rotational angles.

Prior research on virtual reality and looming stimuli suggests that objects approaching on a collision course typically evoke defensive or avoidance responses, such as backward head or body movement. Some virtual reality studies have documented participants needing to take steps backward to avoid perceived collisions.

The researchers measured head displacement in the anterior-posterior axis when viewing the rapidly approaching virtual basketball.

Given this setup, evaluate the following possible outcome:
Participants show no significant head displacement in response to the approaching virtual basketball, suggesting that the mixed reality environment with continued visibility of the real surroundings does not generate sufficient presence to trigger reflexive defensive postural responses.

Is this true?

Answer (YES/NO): NO